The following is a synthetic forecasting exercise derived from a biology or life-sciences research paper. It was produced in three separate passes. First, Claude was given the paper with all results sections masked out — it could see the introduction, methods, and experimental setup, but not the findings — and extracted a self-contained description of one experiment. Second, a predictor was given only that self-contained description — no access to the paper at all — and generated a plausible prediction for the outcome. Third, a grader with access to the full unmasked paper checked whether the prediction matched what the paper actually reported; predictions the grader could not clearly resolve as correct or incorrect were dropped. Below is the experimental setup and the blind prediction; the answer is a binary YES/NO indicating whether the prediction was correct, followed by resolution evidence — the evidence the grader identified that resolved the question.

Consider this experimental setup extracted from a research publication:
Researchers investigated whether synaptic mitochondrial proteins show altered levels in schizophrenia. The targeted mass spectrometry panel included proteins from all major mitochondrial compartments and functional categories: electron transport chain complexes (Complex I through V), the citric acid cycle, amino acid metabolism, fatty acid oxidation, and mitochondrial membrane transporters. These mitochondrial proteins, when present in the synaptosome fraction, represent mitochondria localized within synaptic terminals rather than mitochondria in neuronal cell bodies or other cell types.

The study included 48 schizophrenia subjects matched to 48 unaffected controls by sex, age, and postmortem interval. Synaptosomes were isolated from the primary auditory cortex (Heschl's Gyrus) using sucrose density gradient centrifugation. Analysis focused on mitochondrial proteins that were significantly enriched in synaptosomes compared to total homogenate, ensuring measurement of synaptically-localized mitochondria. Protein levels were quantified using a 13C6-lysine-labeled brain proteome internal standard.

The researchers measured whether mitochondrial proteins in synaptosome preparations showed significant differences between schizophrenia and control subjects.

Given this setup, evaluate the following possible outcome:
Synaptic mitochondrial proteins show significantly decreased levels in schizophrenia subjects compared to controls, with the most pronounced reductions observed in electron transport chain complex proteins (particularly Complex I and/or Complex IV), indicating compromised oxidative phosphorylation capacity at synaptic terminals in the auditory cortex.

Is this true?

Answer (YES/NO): NO